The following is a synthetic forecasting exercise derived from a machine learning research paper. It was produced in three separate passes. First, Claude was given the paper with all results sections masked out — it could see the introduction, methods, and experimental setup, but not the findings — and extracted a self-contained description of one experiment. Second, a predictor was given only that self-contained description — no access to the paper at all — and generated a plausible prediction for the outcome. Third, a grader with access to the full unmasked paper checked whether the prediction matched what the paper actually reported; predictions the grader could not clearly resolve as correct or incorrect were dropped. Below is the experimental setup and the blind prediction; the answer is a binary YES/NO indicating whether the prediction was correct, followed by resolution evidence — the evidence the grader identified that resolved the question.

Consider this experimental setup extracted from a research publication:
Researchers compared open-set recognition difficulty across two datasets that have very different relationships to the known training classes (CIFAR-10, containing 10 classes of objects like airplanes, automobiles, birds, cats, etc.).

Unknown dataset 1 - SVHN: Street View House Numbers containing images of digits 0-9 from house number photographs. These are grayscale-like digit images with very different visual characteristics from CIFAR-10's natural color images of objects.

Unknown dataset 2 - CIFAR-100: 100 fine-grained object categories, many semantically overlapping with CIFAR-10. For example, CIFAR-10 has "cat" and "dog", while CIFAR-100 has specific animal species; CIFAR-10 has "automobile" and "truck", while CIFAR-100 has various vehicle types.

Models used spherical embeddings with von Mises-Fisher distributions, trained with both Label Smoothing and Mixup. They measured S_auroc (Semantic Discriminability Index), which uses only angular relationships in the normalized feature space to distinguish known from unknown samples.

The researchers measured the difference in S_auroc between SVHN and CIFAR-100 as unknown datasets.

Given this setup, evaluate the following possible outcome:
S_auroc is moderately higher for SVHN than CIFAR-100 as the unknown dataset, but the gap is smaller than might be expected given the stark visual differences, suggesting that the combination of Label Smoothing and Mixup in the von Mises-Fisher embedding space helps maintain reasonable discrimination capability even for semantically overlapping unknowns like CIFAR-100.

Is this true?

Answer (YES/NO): NO